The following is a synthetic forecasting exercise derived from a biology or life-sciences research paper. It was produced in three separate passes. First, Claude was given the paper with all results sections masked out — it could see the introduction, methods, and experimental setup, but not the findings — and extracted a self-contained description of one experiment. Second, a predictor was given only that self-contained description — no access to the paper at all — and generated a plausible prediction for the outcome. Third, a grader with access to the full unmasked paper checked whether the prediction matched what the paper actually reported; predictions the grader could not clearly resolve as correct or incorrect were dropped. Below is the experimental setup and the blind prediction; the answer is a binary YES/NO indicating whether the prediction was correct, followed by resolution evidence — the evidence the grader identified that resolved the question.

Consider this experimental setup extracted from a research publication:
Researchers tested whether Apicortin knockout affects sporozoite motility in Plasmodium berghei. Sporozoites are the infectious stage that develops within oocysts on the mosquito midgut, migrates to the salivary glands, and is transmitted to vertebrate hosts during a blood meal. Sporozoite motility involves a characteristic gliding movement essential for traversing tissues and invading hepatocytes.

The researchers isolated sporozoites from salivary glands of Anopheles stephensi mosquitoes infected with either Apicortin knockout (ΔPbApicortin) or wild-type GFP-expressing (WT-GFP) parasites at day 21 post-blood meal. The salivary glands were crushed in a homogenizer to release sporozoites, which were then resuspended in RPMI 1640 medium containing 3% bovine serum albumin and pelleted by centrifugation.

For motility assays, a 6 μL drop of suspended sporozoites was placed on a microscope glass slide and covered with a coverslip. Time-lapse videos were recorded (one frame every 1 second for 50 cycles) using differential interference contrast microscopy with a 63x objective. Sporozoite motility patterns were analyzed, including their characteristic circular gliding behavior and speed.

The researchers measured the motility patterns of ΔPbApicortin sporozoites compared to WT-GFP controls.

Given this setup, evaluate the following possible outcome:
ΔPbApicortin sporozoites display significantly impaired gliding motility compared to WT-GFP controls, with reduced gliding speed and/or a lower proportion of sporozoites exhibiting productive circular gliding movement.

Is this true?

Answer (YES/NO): NO